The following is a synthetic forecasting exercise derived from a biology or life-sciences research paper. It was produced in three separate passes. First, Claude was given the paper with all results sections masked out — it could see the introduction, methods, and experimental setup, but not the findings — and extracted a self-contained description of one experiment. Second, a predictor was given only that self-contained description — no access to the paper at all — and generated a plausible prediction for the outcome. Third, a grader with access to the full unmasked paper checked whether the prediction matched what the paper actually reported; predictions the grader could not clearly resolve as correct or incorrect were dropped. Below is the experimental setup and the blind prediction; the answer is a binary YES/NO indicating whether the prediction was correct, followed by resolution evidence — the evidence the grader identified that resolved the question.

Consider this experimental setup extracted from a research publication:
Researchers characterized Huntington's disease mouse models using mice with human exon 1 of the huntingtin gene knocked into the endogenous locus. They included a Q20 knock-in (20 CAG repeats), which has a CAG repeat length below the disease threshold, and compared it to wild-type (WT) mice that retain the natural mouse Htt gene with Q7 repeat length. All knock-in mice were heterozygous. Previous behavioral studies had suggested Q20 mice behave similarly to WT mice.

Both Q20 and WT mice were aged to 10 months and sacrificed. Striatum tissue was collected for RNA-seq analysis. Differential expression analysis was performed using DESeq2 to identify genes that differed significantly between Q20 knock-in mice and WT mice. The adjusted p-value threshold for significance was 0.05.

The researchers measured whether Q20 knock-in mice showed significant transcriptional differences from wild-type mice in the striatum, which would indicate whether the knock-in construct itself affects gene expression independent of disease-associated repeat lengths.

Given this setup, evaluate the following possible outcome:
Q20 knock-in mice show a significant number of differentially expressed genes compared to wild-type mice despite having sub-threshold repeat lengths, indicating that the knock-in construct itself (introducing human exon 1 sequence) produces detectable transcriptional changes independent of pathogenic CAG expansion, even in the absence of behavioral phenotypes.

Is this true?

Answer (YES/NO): NO